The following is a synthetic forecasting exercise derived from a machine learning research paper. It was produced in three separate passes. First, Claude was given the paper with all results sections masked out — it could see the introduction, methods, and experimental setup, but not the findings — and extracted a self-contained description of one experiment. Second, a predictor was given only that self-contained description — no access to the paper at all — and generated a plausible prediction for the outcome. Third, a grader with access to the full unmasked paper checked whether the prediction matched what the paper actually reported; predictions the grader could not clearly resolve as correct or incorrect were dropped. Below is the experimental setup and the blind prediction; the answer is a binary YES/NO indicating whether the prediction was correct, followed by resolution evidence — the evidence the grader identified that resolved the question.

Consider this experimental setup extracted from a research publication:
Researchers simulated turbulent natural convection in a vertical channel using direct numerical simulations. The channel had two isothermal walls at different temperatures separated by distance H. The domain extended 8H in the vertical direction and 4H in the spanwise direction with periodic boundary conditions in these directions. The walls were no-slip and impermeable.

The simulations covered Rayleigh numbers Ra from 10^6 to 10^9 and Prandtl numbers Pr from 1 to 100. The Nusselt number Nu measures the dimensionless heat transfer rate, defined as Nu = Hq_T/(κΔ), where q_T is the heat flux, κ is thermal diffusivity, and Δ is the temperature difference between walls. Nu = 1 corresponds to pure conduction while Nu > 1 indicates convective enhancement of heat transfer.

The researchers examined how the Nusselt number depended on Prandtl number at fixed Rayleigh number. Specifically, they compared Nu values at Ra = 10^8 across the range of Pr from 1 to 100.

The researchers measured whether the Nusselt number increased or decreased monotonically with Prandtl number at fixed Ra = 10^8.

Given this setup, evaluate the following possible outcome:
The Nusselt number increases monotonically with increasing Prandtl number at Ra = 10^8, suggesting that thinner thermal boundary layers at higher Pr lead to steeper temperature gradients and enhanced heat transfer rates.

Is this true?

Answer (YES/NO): NO